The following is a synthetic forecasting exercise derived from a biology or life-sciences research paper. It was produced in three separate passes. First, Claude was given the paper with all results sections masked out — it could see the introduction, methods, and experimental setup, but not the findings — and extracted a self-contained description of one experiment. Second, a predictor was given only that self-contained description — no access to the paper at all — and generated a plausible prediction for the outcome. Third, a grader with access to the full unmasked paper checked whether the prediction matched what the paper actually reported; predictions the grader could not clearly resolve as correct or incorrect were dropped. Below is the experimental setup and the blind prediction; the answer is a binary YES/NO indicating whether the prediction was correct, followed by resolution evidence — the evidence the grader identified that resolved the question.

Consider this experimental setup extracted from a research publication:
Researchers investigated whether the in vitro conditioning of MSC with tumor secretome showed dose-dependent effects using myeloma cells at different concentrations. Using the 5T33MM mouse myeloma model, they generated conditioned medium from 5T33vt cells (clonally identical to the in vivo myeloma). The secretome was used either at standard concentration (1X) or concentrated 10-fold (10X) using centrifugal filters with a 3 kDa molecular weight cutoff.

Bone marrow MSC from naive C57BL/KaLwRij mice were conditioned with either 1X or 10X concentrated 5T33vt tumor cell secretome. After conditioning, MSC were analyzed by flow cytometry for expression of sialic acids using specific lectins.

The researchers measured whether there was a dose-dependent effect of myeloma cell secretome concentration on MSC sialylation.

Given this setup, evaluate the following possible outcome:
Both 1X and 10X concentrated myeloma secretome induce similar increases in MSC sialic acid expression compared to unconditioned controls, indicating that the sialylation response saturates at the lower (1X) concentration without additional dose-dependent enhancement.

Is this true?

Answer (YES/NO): NO